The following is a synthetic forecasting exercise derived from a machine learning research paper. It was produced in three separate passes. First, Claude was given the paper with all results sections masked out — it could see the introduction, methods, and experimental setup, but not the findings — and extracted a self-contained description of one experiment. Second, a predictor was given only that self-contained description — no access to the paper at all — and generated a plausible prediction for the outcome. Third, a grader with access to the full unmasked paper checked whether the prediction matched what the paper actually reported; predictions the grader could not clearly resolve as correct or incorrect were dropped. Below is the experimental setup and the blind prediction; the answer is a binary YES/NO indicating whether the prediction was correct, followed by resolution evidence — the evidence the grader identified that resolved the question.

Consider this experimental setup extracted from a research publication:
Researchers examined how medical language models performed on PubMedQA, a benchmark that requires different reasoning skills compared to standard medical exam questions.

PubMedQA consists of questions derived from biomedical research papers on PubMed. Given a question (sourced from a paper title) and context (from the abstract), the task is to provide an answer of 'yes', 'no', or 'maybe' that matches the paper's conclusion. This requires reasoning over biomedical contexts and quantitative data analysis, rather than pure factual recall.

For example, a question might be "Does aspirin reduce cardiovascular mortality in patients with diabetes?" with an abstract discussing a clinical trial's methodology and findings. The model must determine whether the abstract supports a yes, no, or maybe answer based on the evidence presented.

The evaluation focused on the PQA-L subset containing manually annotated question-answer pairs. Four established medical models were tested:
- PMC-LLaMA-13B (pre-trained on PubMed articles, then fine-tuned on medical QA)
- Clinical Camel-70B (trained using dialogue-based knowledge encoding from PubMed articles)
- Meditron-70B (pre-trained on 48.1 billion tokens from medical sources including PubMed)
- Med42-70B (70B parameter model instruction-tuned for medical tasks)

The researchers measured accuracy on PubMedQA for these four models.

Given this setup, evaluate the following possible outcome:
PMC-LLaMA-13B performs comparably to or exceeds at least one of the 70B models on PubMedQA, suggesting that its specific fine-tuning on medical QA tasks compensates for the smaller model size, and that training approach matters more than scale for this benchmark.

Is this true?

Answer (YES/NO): YES